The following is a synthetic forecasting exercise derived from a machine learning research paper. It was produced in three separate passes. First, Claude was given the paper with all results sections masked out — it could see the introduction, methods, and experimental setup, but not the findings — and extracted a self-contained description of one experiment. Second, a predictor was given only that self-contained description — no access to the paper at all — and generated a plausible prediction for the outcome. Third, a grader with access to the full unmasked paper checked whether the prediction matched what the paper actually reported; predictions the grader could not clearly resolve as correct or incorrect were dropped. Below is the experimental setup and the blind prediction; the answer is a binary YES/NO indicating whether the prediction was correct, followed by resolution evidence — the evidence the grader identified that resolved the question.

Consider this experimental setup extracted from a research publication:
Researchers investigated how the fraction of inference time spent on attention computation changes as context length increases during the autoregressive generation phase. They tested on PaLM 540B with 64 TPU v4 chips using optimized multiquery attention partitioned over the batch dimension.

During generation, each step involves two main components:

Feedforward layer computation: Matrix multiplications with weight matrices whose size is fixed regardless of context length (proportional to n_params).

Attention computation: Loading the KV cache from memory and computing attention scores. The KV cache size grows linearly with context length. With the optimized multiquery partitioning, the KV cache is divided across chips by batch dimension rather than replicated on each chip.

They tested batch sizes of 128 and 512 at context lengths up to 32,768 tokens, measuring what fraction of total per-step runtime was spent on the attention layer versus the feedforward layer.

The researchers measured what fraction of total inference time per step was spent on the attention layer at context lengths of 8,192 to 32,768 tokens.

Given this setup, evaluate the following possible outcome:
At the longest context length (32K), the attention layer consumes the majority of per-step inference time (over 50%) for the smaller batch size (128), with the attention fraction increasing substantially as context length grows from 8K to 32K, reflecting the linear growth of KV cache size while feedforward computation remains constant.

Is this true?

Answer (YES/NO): NO